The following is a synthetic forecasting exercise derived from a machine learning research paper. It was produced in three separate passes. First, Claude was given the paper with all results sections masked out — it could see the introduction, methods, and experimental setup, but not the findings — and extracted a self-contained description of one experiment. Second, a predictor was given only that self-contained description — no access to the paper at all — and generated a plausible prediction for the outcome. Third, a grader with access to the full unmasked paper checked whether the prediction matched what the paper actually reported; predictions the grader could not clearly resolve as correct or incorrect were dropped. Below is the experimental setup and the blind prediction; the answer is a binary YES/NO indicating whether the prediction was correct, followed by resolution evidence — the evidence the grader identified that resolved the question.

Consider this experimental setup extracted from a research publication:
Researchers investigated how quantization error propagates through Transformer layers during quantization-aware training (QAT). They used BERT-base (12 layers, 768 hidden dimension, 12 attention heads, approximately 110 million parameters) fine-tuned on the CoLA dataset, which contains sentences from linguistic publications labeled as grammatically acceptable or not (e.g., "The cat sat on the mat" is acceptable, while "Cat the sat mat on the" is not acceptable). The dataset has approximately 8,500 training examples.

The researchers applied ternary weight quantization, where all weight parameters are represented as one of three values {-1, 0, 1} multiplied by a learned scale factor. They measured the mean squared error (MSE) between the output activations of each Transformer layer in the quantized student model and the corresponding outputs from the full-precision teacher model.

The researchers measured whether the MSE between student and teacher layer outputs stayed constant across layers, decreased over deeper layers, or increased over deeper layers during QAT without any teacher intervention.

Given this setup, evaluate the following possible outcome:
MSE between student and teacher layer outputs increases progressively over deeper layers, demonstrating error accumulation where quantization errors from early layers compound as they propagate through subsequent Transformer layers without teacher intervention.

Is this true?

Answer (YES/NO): YES